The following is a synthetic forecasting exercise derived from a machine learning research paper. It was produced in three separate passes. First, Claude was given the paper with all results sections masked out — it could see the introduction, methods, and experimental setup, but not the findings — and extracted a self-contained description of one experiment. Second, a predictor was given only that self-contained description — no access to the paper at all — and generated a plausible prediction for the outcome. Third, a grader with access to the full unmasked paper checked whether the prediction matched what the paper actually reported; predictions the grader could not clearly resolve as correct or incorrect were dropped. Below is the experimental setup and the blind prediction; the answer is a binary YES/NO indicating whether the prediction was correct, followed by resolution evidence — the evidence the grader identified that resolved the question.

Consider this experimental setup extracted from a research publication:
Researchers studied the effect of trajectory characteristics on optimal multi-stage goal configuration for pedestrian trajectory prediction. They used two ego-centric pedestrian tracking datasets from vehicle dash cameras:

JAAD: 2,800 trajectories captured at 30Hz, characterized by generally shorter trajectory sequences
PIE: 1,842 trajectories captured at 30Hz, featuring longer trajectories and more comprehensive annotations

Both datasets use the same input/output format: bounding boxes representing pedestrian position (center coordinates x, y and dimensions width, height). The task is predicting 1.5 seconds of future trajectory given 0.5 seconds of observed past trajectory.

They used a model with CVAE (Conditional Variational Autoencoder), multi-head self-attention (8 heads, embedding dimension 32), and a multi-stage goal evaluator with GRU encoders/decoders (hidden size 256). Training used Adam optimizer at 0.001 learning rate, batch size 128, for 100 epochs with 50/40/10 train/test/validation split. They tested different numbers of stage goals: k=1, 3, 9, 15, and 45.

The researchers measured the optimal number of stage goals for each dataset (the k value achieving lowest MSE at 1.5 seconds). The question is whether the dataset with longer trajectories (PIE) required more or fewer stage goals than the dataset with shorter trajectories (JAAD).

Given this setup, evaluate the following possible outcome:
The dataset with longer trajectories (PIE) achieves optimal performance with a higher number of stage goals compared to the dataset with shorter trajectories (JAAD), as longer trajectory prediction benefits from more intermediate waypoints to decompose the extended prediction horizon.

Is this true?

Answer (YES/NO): NO